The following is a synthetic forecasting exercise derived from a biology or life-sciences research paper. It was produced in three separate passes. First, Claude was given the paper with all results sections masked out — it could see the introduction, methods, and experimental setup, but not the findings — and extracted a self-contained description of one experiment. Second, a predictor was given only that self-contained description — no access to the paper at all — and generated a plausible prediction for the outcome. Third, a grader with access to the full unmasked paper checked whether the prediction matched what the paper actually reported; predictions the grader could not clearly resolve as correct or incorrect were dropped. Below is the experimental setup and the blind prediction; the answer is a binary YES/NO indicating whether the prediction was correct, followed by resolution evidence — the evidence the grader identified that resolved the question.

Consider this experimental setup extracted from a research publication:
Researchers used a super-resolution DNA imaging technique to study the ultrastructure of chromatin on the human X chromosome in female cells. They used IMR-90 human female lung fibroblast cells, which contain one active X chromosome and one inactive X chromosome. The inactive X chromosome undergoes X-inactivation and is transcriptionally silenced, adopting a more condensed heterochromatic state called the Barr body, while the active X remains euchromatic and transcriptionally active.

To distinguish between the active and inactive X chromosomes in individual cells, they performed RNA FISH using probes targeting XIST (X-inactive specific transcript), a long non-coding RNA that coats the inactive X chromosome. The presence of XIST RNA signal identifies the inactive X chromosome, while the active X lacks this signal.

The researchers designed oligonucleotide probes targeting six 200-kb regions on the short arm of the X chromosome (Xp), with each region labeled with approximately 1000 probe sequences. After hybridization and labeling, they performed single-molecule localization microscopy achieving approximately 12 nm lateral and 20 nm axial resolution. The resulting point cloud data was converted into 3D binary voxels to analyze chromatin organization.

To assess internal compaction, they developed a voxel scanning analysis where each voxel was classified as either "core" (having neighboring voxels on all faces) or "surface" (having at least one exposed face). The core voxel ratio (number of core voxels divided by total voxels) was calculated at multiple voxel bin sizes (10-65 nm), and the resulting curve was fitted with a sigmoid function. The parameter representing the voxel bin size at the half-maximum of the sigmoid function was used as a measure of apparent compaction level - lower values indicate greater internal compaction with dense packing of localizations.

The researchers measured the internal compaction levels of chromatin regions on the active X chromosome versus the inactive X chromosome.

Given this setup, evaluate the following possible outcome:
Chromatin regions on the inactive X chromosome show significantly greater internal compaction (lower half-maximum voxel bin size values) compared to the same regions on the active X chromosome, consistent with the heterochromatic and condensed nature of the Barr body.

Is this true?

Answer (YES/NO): NO